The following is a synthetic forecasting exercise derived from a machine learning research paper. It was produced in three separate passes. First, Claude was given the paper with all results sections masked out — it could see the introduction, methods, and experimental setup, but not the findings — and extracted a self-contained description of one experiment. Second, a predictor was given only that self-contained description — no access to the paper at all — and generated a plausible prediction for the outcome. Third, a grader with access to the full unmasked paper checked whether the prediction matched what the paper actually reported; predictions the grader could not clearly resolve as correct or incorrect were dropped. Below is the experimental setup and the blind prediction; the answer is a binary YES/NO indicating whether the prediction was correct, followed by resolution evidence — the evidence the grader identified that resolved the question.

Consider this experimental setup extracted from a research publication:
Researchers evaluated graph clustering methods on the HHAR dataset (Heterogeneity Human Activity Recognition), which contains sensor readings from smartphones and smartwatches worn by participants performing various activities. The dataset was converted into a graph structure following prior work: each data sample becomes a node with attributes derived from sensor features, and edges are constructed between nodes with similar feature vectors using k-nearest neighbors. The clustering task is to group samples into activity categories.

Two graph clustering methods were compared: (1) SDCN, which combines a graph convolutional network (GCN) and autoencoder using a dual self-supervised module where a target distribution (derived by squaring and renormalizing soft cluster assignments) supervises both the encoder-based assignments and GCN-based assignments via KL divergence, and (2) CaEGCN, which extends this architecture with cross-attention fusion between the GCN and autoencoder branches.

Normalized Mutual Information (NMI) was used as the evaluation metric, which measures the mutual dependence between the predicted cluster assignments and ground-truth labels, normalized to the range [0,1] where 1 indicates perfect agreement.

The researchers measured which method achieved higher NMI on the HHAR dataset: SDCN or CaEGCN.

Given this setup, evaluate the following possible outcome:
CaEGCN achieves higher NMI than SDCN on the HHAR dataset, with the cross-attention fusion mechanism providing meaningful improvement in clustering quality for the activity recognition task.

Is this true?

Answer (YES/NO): YES